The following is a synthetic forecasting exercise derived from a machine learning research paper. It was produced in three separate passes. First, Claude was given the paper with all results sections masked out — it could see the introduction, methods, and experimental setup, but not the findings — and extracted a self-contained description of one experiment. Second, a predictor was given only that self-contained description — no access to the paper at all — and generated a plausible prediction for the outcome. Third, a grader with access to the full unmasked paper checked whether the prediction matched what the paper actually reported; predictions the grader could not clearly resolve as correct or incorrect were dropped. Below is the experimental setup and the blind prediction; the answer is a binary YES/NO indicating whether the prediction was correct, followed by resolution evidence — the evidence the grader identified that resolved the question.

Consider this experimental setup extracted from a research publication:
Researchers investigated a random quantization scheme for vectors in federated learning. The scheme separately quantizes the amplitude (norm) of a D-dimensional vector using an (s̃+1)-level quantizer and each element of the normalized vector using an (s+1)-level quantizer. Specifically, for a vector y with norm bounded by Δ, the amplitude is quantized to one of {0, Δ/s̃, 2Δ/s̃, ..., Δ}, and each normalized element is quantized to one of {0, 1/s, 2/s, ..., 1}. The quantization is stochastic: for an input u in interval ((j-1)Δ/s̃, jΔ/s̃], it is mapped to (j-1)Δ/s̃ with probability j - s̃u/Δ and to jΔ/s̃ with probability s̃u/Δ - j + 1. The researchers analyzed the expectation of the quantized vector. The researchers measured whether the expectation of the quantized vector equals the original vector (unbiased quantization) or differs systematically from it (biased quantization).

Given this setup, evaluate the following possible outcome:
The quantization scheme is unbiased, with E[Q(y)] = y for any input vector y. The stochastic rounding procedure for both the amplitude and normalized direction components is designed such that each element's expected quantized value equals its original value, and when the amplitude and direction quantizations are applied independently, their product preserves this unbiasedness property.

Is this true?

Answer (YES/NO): YES